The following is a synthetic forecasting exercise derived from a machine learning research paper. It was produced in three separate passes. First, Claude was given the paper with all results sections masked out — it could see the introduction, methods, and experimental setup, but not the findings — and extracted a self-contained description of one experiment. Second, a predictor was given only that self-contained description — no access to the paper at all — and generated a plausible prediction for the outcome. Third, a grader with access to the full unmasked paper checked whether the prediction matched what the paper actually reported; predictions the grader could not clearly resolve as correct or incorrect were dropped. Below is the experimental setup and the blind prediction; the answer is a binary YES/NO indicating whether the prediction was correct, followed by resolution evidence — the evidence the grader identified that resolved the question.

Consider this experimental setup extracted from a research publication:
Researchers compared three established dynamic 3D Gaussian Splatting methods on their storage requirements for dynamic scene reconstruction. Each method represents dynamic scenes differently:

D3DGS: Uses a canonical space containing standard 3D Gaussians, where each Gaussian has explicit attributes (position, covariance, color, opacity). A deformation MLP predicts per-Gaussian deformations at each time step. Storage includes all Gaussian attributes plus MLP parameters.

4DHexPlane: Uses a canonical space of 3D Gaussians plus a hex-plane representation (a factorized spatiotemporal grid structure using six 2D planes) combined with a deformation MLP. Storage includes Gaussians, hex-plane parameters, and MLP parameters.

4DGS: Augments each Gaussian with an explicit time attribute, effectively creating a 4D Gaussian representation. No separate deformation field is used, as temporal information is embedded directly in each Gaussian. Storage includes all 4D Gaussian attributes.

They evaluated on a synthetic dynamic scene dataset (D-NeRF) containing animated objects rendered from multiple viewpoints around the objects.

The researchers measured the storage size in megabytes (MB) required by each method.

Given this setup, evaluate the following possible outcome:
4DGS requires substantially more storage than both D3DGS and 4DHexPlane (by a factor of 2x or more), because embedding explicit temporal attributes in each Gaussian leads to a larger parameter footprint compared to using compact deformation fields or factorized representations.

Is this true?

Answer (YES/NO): YES